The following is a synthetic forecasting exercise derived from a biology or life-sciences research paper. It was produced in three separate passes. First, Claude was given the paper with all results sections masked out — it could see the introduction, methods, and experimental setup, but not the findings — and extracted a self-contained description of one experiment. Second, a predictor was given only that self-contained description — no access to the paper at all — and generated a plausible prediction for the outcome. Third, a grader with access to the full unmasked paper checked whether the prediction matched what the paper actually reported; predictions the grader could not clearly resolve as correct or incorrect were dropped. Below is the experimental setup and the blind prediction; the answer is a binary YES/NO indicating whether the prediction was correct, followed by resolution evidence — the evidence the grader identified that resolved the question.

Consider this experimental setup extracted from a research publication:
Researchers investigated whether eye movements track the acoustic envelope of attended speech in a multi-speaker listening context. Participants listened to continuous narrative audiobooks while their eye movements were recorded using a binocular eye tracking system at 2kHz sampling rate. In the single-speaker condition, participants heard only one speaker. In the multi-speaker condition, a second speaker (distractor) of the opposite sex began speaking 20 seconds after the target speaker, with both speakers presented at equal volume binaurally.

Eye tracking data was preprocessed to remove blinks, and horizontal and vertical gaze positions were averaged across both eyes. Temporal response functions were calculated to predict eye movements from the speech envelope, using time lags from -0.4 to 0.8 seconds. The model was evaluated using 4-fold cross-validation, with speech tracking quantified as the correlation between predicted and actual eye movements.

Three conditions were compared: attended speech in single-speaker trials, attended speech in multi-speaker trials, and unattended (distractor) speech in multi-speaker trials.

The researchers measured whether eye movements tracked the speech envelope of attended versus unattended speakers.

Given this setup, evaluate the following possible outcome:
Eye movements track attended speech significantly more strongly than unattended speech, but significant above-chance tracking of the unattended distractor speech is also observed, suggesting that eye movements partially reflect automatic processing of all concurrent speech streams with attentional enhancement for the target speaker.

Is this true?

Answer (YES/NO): NO